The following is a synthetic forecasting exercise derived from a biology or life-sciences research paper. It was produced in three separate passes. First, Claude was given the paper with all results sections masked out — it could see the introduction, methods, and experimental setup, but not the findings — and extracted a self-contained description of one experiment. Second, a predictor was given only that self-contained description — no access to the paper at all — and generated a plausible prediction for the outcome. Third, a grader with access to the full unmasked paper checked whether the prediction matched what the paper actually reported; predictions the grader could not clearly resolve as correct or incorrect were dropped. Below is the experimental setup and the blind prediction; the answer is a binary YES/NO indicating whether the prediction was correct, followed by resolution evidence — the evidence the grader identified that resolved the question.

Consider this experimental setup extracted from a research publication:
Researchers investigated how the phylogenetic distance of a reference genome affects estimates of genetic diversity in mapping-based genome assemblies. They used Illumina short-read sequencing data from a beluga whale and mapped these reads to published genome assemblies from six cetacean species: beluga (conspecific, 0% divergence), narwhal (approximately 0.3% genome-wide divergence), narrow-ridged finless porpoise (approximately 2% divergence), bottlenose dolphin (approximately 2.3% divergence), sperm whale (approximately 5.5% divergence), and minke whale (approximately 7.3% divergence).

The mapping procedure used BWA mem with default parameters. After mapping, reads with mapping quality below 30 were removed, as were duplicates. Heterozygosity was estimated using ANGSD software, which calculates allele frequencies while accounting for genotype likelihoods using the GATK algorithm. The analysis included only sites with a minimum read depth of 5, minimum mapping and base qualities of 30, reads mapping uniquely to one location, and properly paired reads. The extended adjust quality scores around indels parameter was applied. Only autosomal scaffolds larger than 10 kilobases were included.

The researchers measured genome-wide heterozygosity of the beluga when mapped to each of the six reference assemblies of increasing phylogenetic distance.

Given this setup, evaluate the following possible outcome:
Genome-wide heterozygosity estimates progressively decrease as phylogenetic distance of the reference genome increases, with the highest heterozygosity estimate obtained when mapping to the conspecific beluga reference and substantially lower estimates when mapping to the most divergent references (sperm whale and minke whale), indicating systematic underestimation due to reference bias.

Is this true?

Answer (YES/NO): NO